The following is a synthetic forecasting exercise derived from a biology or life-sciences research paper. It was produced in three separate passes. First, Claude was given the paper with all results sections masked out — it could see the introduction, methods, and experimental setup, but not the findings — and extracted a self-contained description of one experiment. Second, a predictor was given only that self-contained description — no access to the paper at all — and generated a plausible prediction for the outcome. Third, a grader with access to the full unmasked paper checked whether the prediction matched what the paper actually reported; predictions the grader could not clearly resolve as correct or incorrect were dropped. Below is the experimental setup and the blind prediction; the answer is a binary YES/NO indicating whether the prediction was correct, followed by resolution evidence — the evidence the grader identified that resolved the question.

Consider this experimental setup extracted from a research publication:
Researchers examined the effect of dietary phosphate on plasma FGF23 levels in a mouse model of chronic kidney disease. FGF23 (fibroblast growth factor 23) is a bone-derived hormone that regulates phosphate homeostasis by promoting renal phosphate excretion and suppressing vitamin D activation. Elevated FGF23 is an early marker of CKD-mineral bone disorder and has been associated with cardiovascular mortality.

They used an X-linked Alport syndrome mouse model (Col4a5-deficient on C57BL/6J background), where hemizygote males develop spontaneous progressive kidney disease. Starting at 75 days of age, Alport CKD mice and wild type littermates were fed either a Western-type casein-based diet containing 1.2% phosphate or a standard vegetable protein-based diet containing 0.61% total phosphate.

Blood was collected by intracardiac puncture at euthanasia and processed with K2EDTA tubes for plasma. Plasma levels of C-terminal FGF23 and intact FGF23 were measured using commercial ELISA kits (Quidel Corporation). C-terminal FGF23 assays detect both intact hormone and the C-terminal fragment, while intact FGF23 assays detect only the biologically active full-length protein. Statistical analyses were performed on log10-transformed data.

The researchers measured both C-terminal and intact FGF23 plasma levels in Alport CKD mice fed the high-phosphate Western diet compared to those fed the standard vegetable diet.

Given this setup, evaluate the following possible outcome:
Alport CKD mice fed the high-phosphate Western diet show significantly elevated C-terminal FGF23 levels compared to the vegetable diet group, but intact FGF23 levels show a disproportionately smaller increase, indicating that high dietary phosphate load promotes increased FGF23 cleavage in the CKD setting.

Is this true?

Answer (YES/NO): NO